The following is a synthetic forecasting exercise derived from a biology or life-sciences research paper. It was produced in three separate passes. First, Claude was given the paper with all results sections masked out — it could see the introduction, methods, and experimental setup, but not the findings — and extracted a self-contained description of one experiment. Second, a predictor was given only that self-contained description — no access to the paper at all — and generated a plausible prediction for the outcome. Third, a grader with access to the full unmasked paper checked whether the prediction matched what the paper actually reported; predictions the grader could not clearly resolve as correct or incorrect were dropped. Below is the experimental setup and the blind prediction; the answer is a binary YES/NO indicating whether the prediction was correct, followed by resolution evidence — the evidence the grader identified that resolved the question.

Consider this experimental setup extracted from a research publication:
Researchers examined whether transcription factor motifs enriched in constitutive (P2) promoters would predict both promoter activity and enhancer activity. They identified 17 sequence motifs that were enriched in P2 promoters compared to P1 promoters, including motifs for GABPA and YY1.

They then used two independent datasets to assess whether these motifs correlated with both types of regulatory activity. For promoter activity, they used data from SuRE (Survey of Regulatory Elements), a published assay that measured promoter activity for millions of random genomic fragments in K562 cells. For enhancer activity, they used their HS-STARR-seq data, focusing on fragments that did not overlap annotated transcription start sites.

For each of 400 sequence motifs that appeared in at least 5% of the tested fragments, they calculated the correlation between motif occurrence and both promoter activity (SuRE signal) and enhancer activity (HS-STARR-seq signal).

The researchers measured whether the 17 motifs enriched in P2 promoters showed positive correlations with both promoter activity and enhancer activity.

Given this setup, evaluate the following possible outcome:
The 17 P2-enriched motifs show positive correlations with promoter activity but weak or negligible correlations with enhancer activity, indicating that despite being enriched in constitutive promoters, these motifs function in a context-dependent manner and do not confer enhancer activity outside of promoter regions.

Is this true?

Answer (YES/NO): NO